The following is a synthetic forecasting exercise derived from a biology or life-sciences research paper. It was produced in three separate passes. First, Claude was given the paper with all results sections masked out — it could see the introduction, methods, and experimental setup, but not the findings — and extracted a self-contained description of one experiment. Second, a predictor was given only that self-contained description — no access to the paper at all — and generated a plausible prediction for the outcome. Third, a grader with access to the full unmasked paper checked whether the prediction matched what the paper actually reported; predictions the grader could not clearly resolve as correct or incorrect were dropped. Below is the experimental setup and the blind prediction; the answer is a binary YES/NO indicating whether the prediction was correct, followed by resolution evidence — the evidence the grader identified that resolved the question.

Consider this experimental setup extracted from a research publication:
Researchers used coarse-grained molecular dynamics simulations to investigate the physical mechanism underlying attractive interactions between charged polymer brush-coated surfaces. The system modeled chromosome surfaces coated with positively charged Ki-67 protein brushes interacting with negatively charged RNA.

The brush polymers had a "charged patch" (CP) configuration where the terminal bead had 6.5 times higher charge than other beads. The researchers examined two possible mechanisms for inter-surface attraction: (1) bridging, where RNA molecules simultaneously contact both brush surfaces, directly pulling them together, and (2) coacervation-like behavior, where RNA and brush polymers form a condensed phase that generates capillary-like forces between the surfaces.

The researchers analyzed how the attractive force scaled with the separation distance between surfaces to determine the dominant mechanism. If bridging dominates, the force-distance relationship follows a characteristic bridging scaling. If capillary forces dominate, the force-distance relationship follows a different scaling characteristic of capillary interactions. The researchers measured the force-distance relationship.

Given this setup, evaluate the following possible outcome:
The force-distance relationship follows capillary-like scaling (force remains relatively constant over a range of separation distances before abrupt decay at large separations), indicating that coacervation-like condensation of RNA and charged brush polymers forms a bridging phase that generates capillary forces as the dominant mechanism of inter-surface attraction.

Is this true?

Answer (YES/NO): NO